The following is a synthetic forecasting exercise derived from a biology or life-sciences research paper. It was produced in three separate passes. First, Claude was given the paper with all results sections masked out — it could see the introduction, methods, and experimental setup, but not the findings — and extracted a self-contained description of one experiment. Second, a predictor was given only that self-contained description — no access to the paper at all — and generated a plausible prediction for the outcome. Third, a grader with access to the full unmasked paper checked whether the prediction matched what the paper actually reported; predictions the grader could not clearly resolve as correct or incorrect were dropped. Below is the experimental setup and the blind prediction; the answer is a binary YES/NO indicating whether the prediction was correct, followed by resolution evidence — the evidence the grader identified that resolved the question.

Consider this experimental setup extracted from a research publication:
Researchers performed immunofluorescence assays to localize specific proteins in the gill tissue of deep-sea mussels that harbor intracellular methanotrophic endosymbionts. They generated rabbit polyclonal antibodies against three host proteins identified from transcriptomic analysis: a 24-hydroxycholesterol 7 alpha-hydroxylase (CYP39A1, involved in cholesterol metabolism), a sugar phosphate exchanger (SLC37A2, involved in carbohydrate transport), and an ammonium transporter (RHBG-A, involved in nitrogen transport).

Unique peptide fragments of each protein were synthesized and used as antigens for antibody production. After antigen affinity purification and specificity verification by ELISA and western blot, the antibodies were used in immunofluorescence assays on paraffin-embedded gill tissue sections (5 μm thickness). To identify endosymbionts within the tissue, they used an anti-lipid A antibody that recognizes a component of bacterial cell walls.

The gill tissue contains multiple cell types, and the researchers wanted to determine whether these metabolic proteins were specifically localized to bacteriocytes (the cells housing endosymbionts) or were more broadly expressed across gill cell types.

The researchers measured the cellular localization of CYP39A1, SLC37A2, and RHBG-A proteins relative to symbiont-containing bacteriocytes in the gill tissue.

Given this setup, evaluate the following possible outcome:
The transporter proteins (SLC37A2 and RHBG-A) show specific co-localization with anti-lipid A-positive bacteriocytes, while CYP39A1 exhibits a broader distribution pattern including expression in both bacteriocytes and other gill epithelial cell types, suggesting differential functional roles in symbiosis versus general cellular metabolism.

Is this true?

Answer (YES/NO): NO